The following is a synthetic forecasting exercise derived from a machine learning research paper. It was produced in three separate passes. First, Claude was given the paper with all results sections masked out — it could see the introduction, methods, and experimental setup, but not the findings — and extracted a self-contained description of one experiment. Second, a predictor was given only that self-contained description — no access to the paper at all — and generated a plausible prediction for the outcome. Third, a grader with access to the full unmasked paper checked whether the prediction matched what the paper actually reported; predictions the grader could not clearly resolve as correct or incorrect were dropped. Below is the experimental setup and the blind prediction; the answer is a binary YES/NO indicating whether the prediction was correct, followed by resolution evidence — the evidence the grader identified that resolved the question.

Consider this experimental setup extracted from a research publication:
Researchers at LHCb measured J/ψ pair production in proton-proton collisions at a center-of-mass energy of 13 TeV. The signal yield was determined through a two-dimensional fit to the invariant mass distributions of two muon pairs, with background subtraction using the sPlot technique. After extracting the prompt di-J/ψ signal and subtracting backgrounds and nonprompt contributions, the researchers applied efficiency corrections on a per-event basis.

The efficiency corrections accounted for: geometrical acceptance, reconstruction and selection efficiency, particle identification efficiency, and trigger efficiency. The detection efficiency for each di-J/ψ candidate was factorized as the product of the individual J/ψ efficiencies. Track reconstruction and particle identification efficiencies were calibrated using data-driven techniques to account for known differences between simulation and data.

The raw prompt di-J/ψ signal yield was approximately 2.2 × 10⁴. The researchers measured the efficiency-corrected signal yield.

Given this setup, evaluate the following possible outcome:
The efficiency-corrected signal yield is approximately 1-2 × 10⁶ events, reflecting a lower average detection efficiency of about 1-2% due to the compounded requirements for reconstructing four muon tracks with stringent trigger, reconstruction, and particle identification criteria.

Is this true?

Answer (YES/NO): NO